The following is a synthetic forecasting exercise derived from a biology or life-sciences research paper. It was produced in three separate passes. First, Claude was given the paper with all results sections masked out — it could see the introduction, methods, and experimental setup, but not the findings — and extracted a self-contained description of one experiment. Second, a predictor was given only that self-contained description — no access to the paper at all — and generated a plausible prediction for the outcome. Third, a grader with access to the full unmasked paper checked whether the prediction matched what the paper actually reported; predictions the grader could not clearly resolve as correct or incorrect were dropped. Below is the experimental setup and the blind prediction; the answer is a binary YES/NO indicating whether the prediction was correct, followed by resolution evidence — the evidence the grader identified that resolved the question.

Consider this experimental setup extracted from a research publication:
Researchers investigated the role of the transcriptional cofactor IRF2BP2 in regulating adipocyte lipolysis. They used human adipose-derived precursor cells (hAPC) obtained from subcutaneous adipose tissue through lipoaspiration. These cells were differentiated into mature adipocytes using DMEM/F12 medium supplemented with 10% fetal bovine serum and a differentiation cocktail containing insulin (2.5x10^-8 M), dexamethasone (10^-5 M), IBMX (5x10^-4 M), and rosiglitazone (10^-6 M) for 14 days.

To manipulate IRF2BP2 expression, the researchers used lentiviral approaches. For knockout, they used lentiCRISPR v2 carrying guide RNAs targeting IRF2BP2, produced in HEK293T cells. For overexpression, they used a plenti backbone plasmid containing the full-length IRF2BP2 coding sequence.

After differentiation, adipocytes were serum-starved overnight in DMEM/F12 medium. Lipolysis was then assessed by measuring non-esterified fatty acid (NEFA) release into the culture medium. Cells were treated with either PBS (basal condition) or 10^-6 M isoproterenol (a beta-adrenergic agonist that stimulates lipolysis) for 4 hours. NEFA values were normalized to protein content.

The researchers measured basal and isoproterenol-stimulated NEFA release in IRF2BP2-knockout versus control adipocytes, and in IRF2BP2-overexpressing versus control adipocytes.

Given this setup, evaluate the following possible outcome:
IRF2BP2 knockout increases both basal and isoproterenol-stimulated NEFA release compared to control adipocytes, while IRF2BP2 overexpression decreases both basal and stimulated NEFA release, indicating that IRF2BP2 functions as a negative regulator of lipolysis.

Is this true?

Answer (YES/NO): YES